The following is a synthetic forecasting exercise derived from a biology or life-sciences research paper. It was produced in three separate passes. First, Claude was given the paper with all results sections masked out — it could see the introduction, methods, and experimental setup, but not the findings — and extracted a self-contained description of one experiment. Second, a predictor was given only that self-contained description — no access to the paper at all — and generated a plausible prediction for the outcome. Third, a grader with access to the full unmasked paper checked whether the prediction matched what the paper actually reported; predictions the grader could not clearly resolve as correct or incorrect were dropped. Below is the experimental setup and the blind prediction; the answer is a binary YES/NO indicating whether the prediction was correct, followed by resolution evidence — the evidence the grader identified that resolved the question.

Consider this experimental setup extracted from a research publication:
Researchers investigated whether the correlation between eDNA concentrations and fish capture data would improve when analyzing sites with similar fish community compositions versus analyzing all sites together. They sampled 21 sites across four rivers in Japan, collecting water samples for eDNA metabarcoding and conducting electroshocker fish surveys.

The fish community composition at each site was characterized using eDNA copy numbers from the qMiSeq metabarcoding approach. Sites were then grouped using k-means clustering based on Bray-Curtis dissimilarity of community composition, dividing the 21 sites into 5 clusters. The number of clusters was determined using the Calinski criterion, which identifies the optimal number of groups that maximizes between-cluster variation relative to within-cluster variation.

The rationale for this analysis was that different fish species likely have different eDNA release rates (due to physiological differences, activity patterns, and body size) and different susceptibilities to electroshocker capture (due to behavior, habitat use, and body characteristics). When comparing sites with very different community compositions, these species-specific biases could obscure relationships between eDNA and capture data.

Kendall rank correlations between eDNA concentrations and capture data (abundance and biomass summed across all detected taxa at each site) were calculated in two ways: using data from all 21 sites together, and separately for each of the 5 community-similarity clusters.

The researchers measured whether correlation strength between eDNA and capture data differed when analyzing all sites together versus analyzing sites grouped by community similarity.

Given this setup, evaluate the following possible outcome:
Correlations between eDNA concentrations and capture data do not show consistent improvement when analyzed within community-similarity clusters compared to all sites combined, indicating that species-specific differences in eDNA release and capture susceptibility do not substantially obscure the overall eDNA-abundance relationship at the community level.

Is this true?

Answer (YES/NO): NO